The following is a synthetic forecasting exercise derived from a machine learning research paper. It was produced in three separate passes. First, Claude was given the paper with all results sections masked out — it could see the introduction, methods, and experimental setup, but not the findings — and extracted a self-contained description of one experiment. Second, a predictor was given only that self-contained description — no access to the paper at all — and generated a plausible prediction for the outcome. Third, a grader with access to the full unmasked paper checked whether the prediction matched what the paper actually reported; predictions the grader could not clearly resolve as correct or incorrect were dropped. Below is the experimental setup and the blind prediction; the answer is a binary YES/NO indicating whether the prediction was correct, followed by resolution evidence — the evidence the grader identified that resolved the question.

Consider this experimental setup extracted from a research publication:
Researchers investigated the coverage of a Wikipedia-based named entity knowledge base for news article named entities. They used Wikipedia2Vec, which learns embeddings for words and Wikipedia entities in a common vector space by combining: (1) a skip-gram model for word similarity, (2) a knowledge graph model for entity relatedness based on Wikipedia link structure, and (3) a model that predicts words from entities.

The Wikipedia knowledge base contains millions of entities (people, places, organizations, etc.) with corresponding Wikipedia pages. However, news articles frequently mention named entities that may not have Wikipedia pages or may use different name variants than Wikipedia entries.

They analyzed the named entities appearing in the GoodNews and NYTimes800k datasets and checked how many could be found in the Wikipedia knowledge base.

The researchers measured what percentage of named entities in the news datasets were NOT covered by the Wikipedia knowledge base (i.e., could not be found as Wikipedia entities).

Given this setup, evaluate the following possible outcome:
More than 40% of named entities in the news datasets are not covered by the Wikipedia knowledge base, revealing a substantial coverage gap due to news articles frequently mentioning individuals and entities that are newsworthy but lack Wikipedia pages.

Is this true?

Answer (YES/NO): NO